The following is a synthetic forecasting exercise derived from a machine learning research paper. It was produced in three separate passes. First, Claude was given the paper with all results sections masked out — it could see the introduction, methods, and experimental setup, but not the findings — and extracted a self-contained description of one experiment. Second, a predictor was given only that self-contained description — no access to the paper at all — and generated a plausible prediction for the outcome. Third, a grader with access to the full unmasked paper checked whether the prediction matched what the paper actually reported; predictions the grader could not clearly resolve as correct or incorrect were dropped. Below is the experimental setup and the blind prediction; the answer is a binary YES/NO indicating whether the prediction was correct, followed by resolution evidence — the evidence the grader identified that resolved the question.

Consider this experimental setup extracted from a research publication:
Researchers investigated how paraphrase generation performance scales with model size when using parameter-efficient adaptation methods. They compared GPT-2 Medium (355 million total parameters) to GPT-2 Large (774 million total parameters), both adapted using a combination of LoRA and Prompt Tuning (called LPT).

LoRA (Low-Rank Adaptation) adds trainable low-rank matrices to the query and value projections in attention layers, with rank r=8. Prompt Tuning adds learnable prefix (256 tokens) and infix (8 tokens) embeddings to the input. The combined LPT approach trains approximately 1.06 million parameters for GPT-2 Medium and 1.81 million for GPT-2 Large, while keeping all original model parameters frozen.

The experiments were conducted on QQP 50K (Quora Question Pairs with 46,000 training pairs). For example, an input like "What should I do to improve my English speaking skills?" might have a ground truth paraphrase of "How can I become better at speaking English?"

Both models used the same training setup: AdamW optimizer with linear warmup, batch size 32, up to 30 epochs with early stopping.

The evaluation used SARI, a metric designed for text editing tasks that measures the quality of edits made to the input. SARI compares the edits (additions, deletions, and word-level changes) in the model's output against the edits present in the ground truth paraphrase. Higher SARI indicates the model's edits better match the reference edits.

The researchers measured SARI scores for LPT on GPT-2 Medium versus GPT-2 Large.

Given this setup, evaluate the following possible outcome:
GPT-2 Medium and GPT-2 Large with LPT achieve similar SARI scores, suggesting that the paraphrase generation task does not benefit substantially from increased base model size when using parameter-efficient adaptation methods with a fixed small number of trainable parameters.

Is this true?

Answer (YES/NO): YES